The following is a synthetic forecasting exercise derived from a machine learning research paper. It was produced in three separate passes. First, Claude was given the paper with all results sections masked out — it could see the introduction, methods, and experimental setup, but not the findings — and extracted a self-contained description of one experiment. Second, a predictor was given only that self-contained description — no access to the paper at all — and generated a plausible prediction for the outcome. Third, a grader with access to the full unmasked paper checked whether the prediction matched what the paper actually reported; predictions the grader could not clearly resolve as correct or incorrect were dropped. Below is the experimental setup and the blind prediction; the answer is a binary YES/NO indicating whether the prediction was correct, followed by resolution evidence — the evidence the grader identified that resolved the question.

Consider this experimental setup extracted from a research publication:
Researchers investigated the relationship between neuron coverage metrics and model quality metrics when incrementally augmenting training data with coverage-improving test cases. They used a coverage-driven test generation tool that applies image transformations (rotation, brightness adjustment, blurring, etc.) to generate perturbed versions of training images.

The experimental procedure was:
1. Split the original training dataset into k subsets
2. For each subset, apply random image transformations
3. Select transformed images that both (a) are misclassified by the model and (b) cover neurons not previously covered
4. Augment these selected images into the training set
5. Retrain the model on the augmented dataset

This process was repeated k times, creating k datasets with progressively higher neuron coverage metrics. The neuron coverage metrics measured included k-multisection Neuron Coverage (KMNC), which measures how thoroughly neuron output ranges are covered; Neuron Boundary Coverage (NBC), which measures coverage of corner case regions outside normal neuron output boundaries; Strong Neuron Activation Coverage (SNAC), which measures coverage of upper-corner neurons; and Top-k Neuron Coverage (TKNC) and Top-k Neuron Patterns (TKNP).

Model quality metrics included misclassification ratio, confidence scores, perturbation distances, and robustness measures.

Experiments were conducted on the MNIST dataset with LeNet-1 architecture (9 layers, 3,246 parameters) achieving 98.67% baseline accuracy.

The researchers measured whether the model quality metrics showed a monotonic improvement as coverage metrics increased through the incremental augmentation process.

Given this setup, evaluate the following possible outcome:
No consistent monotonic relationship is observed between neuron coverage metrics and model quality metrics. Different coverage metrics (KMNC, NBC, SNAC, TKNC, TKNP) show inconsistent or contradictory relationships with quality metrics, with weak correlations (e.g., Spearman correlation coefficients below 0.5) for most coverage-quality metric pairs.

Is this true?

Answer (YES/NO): NO